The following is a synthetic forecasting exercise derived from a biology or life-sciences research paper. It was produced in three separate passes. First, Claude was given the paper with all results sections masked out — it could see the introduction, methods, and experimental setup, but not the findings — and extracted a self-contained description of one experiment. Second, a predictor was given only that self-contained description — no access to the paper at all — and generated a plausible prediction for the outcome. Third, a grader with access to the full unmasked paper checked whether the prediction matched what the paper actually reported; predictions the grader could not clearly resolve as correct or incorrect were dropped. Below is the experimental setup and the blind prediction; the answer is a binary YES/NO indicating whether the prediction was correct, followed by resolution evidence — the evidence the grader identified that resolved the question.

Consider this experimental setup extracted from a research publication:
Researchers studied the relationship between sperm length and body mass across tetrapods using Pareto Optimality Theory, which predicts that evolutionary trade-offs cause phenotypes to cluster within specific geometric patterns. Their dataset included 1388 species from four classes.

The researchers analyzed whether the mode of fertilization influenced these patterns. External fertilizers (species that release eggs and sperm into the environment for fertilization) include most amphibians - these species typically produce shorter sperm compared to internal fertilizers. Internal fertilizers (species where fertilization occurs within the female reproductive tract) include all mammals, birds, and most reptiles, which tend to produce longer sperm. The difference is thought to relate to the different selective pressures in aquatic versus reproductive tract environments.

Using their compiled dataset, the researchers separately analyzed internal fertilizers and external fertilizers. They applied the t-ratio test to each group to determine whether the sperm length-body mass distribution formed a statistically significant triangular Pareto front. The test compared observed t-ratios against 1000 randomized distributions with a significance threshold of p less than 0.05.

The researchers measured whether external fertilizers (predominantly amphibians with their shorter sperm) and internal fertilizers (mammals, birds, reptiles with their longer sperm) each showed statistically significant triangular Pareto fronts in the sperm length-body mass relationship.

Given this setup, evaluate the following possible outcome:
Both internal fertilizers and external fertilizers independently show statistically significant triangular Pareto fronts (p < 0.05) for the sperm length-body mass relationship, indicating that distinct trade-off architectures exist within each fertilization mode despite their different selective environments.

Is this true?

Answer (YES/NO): NO